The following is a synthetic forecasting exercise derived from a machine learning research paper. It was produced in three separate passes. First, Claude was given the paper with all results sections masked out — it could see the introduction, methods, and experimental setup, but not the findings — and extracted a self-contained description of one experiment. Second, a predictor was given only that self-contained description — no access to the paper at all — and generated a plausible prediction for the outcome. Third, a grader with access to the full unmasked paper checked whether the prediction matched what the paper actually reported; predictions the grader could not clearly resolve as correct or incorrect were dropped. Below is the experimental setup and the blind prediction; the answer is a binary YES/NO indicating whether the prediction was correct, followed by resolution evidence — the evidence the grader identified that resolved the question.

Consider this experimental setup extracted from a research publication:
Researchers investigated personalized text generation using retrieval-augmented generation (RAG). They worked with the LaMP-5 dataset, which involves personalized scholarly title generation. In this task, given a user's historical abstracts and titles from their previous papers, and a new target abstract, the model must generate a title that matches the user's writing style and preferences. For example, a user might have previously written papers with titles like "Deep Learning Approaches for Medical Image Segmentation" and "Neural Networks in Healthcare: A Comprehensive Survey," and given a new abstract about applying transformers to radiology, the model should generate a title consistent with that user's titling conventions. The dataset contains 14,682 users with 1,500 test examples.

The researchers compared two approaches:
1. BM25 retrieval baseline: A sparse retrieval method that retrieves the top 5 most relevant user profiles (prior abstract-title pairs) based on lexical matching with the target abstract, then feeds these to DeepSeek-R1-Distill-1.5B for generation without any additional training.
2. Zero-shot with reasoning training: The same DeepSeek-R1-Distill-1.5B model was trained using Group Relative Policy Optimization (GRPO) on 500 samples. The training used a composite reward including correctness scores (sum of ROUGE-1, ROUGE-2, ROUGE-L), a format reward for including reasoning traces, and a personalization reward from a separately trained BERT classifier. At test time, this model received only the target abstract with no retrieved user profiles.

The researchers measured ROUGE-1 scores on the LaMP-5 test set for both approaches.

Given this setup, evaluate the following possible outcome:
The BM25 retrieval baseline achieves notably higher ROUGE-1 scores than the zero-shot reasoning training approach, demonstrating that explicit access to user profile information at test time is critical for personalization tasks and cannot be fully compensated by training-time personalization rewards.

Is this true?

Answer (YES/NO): NO